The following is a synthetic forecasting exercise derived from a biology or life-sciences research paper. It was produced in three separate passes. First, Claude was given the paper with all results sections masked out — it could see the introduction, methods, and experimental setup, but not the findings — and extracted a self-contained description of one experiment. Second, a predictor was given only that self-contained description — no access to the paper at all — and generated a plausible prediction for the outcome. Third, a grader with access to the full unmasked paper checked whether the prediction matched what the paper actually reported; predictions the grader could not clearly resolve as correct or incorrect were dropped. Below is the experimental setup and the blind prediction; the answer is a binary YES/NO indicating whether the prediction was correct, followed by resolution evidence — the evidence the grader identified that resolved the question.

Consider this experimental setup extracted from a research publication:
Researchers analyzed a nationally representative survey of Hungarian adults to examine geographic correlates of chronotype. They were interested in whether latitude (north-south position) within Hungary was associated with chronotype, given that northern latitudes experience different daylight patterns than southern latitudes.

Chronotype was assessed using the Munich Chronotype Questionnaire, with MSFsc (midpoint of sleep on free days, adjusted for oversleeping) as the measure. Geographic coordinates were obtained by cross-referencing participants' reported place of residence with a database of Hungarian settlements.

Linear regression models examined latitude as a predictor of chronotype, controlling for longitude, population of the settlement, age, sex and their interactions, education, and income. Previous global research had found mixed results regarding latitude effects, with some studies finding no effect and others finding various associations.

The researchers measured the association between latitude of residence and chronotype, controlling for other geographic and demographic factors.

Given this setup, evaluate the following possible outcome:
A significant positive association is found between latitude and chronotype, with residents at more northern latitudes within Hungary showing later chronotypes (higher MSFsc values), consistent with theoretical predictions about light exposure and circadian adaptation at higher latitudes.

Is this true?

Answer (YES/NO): YES